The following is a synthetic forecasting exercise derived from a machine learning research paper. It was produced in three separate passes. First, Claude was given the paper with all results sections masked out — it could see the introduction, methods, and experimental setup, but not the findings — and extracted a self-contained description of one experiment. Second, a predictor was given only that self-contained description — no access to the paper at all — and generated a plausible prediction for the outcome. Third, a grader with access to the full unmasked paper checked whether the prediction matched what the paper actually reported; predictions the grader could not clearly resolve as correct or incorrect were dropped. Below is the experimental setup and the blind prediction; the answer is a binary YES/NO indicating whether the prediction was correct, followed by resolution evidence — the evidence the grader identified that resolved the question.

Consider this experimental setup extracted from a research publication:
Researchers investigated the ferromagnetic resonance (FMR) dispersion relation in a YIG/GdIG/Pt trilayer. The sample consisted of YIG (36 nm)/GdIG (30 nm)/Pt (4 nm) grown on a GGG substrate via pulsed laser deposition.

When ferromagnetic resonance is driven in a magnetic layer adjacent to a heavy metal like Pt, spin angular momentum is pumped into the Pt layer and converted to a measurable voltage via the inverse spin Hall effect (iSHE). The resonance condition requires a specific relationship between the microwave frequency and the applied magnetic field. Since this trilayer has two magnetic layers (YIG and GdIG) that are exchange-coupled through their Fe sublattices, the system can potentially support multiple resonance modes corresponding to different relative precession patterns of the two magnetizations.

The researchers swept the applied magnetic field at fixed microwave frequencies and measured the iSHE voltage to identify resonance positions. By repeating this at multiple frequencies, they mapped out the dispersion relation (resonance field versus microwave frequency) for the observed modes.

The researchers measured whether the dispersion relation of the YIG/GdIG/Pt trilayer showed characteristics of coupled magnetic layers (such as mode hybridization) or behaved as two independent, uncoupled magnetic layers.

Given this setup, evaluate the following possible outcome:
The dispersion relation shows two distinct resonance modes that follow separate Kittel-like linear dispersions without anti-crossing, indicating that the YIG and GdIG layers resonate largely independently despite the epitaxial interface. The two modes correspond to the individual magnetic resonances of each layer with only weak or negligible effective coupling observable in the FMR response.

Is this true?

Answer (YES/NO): NO